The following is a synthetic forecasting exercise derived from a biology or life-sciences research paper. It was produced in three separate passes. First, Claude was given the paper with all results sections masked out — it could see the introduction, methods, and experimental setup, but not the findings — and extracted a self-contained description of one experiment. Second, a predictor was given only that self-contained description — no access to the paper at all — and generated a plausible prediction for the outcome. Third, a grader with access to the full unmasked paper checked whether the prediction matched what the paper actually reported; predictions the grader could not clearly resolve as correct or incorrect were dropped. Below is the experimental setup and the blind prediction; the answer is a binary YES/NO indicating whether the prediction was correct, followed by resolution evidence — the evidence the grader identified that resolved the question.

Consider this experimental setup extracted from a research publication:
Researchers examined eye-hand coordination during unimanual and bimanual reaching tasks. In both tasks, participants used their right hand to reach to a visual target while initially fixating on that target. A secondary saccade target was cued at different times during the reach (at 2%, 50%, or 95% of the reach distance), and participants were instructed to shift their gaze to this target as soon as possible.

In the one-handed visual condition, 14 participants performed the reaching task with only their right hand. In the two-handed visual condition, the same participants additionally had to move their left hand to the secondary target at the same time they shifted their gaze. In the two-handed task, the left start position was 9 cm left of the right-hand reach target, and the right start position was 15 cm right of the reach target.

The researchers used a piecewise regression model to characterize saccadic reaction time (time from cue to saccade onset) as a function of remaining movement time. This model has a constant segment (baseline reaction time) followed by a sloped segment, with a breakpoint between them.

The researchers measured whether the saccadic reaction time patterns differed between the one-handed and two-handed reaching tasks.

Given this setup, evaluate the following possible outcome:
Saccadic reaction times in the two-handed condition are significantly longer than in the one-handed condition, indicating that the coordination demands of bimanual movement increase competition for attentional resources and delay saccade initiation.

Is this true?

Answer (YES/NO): NO